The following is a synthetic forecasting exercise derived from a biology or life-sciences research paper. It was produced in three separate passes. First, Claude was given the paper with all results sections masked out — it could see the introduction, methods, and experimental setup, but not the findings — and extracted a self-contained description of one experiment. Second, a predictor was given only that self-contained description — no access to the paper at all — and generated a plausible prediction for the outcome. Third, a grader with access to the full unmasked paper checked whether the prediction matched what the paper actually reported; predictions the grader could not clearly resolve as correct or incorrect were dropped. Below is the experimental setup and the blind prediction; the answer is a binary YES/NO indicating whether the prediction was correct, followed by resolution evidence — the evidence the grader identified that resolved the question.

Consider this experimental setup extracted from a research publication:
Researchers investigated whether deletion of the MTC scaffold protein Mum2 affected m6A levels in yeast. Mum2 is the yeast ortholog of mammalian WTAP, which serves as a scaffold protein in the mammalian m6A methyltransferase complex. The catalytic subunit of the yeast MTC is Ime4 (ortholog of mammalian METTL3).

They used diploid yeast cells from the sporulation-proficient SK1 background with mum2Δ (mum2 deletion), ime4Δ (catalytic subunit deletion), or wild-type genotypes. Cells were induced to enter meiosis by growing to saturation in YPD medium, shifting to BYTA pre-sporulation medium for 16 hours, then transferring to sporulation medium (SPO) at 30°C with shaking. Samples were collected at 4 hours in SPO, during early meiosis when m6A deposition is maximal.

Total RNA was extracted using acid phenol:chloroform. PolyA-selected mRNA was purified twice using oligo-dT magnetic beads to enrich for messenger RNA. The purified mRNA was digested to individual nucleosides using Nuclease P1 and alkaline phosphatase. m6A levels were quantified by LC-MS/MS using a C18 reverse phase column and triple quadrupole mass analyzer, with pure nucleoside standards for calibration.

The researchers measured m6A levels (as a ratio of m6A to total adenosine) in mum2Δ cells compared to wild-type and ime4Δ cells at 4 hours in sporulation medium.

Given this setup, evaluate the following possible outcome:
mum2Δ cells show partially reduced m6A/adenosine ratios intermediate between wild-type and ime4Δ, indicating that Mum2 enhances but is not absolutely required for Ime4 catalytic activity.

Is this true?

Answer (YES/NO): NO